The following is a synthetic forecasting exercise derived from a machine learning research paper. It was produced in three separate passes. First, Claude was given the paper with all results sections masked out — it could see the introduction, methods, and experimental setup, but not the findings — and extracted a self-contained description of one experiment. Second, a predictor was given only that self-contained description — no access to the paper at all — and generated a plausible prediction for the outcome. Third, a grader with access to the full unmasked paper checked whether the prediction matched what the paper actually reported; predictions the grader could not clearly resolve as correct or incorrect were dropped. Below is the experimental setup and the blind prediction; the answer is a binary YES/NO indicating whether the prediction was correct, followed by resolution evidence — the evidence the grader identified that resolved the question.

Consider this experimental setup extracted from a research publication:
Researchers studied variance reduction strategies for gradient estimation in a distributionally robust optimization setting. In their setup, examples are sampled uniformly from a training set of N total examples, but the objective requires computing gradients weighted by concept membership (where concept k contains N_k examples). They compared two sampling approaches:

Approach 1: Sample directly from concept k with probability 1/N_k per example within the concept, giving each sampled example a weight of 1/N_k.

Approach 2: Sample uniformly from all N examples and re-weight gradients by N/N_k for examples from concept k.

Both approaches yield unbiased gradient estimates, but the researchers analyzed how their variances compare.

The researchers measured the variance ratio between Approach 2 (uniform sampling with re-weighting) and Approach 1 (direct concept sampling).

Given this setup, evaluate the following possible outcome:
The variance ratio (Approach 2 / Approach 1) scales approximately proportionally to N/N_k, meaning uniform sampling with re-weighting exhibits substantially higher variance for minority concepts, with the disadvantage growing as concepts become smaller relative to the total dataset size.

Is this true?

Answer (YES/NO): YES